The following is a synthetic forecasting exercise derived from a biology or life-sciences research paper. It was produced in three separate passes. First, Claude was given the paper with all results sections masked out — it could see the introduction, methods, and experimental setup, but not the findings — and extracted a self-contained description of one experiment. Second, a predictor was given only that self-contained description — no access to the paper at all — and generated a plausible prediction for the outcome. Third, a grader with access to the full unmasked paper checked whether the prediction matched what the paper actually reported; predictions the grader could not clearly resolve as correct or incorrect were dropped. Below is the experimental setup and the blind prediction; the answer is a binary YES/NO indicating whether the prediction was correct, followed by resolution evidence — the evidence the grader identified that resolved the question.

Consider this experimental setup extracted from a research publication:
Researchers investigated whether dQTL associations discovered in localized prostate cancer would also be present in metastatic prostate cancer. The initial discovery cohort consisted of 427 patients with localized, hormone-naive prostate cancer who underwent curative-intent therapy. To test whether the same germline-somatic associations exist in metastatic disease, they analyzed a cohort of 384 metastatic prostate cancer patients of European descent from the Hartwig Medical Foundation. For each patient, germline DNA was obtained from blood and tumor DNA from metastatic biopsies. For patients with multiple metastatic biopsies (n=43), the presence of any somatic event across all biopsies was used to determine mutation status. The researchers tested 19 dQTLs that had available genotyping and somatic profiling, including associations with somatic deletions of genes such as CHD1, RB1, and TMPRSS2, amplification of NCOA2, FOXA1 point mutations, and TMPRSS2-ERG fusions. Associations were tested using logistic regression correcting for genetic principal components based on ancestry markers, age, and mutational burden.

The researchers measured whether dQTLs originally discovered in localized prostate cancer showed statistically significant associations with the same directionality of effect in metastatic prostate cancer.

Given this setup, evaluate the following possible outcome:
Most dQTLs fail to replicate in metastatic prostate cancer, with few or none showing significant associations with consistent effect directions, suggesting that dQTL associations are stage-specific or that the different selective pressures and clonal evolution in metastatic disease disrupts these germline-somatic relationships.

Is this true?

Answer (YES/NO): NO